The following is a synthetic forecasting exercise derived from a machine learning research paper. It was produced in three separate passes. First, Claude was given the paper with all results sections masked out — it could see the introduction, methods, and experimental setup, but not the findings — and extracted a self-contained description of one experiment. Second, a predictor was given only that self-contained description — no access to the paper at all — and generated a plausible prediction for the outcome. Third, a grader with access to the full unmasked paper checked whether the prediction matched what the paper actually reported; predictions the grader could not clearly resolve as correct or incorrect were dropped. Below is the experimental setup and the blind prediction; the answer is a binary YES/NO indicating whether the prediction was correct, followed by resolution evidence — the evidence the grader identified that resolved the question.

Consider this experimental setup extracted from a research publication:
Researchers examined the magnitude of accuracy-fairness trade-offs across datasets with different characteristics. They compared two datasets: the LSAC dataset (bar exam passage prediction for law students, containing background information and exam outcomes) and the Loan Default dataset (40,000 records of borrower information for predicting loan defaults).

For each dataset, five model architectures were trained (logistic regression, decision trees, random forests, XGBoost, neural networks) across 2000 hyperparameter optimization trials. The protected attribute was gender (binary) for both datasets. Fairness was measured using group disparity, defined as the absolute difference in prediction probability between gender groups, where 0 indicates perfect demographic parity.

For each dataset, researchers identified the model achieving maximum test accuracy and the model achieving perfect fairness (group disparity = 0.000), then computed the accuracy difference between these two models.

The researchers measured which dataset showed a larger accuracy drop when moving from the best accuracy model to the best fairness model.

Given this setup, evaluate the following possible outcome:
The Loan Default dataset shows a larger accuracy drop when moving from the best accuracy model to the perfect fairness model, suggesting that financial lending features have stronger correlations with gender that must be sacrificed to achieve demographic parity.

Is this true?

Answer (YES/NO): YES